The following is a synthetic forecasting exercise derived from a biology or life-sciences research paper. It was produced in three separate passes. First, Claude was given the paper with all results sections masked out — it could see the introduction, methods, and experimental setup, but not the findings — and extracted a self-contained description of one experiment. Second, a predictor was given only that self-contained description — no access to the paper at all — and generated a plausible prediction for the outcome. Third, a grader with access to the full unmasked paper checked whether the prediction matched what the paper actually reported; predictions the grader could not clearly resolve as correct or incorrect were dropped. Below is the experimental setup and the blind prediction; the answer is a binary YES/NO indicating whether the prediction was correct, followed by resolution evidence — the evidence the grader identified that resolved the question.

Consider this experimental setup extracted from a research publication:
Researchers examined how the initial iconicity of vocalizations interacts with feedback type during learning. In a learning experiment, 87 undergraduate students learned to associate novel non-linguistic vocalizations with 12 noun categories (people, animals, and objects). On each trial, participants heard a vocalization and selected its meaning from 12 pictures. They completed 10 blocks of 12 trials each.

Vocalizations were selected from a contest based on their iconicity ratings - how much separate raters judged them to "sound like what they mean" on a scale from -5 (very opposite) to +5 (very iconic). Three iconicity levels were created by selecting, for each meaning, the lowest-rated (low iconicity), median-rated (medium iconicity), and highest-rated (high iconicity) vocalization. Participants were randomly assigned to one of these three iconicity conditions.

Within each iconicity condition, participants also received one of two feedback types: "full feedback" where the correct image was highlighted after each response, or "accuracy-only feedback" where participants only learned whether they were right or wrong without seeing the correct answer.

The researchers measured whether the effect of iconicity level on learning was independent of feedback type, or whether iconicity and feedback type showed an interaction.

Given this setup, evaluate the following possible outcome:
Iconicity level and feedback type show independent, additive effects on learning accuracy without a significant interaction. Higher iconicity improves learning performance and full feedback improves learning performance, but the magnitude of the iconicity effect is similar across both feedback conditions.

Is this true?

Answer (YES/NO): NO